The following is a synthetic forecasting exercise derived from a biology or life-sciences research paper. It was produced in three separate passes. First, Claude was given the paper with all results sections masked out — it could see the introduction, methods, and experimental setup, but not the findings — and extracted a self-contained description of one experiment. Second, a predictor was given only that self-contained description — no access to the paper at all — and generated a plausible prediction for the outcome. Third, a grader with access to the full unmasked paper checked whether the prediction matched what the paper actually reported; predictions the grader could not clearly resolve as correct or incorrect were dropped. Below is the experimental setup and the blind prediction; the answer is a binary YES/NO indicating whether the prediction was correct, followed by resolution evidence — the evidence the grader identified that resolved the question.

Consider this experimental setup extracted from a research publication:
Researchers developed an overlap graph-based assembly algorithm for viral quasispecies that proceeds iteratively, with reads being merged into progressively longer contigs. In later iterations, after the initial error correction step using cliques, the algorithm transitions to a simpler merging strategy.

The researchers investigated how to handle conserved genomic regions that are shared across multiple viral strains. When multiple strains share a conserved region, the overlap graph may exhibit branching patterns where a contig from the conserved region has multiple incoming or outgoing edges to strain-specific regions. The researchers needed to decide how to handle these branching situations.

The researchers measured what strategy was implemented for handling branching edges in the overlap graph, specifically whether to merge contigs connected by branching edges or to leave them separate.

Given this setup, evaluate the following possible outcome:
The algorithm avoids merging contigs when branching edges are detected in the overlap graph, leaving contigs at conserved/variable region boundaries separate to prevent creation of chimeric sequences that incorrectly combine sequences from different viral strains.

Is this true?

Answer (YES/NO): YES